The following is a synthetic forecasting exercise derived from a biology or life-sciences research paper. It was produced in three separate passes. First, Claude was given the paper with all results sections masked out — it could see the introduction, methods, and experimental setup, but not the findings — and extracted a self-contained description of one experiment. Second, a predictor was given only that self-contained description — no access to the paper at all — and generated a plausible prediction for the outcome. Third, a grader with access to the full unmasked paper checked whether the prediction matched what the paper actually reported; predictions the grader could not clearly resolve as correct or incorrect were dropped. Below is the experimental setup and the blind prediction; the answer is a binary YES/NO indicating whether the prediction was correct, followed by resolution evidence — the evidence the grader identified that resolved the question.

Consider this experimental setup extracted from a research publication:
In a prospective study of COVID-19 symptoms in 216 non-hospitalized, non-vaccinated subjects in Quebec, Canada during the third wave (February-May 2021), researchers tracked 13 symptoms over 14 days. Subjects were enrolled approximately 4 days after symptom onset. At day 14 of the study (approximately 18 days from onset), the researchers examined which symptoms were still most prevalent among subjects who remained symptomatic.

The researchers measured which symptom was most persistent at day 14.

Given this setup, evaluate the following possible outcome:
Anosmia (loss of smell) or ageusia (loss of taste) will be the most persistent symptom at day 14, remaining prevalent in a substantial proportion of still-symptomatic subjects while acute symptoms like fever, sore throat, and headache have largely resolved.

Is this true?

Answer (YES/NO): YES